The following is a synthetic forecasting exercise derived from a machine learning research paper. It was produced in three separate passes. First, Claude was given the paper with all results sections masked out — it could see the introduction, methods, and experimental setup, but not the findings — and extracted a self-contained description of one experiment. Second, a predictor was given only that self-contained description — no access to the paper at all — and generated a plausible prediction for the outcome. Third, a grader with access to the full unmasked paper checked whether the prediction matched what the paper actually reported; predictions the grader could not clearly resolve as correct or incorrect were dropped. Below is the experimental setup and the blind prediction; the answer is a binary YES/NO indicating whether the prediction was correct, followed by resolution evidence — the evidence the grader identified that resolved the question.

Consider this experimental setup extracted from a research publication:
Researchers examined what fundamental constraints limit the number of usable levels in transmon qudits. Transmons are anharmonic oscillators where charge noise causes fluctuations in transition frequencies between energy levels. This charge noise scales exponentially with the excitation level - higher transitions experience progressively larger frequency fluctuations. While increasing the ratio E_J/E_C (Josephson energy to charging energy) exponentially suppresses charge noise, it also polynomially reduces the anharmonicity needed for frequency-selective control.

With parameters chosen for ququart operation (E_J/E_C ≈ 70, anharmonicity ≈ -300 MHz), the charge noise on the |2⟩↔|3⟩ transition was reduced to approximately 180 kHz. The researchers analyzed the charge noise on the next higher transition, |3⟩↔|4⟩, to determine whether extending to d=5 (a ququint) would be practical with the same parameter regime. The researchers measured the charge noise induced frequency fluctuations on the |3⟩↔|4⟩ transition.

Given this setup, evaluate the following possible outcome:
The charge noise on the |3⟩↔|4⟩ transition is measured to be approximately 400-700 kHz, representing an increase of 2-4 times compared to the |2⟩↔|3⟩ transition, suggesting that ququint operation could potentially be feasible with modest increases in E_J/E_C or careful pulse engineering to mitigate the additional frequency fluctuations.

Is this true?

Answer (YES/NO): NO